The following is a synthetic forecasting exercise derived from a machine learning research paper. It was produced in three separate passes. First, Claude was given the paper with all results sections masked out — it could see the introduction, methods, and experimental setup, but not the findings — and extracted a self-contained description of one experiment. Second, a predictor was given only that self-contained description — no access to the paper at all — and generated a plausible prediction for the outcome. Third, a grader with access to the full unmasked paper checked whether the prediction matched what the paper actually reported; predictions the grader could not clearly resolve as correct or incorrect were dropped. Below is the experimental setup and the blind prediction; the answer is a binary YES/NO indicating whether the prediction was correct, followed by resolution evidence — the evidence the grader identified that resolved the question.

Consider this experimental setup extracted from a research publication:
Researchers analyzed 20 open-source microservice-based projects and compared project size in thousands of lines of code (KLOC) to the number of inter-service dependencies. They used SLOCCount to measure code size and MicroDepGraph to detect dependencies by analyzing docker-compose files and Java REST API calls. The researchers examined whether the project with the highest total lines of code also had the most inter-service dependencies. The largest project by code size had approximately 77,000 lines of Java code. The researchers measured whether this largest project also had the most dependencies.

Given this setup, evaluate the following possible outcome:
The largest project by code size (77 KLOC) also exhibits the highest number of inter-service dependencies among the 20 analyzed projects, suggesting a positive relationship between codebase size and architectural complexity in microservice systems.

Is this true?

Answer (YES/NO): NO